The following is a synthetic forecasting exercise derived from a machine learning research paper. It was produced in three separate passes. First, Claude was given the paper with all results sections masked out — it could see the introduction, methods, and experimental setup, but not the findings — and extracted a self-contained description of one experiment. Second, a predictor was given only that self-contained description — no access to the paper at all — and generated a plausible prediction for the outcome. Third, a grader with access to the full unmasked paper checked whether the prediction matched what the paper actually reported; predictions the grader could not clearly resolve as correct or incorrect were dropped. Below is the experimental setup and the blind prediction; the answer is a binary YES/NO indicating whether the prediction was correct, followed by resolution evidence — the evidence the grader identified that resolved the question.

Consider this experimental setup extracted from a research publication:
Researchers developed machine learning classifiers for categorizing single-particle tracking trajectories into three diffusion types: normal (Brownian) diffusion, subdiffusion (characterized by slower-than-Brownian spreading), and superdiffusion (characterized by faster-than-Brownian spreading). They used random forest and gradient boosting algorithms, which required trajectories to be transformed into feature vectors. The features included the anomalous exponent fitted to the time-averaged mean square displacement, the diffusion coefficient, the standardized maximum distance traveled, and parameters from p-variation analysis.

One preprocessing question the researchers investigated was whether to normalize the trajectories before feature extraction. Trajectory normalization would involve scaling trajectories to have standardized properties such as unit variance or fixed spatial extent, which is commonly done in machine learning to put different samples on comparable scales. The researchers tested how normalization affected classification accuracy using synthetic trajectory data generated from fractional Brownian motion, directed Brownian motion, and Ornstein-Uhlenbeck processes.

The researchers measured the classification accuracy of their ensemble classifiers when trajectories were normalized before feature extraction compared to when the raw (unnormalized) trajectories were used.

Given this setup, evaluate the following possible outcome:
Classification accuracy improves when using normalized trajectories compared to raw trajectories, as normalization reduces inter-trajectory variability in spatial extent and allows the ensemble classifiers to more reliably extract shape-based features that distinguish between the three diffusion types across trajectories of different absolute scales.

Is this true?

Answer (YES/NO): NO